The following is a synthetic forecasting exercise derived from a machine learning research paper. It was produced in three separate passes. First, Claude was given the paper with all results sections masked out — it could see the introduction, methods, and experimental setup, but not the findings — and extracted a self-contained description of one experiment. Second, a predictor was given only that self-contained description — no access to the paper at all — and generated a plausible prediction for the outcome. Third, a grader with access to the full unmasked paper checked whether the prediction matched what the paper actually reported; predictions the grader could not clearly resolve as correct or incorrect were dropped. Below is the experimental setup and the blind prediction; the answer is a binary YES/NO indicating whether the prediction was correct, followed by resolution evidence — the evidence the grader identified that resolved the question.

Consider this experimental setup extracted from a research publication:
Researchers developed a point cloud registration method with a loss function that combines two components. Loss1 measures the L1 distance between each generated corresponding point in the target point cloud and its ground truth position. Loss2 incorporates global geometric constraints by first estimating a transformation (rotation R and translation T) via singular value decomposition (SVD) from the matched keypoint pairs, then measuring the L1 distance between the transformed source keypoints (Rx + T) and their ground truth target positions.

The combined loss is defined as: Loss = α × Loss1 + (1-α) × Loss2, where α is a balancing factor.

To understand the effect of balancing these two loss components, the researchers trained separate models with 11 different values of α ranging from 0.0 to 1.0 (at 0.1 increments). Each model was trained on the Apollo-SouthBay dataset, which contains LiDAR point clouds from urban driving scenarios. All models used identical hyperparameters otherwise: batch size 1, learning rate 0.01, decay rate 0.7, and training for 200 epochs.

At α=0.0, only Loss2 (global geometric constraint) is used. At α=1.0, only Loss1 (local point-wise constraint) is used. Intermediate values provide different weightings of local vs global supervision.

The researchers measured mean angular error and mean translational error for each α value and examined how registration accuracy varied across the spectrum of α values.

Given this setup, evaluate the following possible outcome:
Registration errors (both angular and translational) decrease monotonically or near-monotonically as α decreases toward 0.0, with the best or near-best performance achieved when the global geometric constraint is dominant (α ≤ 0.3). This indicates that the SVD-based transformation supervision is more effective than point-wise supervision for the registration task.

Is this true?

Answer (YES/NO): NO